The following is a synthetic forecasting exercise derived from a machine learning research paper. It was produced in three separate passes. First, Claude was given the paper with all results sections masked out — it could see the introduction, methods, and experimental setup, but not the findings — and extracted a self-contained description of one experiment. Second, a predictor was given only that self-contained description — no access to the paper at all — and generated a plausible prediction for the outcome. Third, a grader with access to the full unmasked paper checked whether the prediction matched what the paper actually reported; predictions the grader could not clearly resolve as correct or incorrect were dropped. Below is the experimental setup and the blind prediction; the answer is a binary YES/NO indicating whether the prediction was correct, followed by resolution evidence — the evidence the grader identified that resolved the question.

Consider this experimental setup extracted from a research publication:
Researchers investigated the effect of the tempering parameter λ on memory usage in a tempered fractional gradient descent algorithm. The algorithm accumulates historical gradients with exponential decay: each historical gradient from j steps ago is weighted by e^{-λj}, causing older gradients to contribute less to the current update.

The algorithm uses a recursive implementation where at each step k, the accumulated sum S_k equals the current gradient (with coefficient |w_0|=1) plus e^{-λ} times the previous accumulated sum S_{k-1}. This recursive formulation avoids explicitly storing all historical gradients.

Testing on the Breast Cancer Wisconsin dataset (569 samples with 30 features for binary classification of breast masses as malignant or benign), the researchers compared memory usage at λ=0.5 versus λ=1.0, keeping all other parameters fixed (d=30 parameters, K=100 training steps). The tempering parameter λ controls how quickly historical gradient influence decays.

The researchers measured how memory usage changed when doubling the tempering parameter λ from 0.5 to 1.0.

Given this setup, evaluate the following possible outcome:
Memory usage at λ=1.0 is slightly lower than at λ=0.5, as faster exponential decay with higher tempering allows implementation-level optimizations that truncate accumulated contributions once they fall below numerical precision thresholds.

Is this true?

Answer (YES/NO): NO